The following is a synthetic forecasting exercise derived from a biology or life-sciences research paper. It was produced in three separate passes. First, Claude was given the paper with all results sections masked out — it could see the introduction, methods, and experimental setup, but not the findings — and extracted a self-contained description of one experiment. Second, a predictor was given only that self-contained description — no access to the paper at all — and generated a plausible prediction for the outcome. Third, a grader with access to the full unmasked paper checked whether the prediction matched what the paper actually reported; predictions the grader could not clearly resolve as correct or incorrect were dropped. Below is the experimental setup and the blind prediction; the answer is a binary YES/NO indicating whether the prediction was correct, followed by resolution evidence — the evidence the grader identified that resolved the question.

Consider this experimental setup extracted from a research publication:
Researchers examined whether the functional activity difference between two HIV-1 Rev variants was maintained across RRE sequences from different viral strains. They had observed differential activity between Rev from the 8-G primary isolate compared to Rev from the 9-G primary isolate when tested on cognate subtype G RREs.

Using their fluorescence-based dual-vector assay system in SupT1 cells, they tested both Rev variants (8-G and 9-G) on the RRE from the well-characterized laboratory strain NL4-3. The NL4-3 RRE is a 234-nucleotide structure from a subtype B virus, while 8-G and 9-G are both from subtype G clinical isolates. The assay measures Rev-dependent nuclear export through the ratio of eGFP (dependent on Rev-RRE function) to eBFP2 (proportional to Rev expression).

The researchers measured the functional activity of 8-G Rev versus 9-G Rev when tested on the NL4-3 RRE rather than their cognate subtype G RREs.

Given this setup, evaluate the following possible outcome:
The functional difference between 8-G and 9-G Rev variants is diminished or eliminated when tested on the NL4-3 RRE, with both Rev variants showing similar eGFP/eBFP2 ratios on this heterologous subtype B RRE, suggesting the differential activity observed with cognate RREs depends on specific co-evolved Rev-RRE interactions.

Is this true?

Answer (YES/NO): NO